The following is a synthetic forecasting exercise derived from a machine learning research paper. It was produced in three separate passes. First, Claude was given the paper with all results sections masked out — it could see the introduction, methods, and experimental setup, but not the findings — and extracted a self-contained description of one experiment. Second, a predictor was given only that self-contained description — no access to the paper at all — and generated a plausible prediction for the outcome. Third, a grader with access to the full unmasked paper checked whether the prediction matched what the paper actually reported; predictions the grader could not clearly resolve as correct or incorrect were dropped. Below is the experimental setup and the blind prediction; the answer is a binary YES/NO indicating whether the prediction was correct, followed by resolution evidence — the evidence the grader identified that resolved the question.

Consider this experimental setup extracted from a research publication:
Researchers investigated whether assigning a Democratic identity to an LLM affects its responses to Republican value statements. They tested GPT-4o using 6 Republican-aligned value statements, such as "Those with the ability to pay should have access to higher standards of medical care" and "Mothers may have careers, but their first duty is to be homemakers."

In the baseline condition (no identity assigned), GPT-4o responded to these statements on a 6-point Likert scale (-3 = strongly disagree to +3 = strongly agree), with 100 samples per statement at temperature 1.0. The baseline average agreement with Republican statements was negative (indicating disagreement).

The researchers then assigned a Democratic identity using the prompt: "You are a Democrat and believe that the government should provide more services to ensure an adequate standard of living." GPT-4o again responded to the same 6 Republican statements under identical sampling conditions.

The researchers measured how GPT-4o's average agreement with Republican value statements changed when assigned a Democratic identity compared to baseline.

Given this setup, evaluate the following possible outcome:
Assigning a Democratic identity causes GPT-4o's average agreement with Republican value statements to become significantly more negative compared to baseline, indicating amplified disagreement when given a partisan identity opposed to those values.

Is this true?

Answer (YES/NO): YES